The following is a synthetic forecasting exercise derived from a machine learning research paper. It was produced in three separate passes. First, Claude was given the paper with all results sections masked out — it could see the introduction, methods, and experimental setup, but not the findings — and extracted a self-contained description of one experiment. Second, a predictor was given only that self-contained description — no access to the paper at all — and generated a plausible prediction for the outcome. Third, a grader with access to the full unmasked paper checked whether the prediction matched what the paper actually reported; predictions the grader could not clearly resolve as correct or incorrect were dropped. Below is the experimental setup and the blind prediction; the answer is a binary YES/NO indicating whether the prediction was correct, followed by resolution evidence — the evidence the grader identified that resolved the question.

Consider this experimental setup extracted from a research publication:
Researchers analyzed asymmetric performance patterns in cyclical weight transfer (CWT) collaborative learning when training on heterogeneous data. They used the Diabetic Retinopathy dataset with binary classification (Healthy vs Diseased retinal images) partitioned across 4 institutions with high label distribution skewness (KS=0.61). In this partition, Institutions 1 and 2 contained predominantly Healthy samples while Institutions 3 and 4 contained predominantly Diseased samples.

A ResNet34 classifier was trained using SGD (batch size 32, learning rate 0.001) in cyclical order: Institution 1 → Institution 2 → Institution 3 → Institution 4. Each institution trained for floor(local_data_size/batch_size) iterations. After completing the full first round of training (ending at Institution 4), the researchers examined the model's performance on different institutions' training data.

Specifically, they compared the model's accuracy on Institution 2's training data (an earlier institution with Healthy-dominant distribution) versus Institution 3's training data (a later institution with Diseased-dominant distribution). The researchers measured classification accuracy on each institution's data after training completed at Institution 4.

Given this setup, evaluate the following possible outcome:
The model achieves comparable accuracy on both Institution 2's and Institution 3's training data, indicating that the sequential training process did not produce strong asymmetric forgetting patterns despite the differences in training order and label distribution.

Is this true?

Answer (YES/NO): NO